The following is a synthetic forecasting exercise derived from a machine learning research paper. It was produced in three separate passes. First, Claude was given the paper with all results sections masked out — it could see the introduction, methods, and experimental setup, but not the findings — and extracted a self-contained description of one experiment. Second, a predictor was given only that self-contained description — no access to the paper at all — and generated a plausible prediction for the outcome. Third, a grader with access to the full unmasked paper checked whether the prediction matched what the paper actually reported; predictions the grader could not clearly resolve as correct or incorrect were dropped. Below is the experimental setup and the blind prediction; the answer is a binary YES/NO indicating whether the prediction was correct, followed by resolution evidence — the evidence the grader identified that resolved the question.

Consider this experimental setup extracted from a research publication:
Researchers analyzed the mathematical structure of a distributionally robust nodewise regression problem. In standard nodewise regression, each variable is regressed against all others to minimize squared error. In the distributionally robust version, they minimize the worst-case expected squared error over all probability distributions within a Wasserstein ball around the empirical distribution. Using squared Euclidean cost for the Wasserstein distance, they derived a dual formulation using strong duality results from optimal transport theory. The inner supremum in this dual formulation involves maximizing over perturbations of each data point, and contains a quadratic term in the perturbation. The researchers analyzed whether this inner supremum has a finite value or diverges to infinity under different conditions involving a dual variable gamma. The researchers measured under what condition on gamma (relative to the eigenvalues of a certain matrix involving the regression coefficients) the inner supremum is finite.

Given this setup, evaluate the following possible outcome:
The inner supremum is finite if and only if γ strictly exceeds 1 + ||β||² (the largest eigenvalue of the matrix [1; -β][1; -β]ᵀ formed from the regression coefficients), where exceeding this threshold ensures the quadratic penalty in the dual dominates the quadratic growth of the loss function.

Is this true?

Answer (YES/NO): NO